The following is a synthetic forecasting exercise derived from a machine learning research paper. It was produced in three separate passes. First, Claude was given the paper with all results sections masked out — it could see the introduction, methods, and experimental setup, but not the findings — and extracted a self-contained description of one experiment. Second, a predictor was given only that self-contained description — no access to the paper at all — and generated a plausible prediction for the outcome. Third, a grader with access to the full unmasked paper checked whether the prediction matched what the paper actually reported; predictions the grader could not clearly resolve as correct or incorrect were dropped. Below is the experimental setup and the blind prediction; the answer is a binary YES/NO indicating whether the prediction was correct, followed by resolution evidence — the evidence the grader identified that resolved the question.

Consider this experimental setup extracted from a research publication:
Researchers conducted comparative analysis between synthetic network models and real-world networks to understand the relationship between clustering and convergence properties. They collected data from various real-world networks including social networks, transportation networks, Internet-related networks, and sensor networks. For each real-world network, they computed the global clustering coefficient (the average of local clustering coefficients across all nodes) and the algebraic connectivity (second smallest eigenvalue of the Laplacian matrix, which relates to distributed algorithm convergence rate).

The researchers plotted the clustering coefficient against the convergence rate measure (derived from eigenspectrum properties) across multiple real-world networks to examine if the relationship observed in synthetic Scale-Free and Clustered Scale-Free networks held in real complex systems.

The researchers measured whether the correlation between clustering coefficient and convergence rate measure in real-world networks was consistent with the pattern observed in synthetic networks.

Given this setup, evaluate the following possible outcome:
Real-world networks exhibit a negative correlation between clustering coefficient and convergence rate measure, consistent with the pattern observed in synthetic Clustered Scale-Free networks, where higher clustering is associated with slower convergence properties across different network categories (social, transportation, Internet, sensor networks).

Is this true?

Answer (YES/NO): YES